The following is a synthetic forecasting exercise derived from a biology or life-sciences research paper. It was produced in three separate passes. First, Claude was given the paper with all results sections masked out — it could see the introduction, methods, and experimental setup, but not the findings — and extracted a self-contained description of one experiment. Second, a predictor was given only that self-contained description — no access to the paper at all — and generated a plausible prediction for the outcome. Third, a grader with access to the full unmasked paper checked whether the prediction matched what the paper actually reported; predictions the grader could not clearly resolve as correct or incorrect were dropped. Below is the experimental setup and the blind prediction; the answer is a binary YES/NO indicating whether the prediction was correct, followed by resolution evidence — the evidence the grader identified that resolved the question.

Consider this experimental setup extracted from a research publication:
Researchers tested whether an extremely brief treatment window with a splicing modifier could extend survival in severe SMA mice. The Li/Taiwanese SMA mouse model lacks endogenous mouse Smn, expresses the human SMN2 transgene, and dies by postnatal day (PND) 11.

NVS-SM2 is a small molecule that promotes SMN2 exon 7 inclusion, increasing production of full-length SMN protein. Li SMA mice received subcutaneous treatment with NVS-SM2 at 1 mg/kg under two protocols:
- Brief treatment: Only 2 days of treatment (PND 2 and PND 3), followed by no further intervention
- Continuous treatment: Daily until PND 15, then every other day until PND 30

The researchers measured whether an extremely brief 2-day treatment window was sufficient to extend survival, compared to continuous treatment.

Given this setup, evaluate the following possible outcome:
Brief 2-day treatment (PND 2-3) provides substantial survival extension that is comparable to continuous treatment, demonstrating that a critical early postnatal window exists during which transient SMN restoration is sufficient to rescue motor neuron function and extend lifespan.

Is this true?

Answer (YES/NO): NO